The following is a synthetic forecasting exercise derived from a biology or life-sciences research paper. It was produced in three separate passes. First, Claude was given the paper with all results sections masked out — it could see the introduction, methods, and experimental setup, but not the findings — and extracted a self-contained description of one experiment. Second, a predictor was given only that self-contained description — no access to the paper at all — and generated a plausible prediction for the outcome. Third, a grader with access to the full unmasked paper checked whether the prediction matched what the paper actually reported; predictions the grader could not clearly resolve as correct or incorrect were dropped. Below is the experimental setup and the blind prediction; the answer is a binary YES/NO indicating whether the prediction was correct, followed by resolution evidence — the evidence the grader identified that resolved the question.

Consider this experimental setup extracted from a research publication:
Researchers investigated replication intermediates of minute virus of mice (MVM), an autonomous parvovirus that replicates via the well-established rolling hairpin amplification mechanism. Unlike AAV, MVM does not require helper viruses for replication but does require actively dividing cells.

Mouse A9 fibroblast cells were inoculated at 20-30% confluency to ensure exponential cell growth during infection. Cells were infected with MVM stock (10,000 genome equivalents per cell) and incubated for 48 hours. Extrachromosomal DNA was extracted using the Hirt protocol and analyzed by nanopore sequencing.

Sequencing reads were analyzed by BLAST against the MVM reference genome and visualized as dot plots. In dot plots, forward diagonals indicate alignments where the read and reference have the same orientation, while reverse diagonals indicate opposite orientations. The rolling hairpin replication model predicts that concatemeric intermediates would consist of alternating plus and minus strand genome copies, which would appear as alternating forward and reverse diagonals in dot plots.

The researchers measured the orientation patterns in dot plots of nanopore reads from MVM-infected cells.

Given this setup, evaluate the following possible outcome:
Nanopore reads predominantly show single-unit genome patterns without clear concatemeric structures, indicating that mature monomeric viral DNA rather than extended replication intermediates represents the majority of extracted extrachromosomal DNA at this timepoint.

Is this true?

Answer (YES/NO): NO